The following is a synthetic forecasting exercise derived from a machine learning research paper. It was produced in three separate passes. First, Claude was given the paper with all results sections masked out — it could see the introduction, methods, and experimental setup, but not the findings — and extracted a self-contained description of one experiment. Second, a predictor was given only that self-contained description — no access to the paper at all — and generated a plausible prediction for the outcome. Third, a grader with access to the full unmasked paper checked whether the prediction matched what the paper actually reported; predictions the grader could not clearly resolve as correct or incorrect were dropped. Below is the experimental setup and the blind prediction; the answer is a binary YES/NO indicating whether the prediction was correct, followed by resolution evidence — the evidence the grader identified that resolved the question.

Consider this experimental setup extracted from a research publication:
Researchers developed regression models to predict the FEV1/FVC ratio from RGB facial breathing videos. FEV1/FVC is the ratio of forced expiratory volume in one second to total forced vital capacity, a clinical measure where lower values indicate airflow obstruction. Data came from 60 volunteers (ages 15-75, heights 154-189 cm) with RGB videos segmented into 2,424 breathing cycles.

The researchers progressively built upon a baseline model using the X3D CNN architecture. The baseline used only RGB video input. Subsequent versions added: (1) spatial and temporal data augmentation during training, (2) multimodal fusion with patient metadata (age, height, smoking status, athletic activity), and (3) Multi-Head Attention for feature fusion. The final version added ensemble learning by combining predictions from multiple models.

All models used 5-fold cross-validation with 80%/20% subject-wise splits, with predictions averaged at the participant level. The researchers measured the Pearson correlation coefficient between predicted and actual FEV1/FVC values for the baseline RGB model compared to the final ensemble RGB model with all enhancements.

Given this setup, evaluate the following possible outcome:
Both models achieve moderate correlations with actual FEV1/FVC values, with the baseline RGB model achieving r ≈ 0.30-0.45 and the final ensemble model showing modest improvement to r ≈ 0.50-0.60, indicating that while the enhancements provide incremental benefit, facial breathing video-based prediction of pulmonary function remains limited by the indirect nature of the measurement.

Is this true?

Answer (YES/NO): NO